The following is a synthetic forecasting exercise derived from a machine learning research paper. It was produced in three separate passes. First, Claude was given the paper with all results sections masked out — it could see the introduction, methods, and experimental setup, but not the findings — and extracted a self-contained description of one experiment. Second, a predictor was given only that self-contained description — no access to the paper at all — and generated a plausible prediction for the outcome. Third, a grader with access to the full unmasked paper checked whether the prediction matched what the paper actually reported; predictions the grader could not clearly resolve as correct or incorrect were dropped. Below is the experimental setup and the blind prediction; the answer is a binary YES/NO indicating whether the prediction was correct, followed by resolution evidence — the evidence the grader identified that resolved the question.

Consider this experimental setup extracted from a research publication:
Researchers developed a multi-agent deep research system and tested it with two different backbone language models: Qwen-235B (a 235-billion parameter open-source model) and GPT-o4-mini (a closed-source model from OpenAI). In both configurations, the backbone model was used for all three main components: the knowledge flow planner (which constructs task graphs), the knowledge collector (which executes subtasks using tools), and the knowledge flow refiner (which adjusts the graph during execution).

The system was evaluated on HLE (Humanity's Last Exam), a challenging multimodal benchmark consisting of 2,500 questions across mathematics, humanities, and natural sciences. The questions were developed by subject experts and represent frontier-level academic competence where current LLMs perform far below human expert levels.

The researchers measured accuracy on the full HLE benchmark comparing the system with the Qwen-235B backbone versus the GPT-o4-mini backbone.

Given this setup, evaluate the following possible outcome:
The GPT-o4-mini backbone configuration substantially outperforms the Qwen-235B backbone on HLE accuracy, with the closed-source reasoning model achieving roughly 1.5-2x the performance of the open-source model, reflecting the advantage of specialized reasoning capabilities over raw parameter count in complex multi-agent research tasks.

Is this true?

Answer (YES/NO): YES